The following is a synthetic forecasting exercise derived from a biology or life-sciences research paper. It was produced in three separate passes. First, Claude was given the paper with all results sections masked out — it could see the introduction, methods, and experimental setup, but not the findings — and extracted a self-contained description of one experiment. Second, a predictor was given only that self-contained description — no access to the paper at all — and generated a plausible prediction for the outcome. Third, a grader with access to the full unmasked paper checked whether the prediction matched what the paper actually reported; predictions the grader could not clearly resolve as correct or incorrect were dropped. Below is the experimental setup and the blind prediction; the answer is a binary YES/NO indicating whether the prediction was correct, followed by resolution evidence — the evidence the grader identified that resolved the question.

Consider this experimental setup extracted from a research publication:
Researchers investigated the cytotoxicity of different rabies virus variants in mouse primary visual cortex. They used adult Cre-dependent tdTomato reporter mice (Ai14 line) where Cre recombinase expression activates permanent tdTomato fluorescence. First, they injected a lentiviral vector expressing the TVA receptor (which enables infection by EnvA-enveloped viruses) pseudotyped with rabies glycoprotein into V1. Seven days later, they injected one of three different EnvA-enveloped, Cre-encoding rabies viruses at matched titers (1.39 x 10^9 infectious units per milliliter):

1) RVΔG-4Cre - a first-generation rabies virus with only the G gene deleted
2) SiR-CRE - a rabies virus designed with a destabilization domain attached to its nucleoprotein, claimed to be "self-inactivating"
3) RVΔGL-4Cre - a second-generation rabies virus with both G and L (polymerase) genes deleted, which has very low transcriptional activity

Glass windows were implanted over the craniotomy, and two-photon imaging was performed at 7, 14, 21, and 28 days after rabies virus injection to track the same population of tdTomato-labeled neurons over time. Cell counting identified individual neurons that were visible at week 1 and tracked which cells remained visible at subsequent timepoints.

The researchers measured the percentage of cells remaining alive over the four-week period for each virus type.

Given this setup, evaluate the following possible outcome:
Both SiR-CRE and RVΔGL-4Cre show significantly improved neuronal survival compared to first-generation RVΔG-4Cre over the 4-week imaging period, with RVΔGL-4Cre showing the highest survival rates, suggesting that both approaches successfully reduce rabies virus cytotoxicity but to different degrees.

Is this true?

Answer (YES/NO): NO